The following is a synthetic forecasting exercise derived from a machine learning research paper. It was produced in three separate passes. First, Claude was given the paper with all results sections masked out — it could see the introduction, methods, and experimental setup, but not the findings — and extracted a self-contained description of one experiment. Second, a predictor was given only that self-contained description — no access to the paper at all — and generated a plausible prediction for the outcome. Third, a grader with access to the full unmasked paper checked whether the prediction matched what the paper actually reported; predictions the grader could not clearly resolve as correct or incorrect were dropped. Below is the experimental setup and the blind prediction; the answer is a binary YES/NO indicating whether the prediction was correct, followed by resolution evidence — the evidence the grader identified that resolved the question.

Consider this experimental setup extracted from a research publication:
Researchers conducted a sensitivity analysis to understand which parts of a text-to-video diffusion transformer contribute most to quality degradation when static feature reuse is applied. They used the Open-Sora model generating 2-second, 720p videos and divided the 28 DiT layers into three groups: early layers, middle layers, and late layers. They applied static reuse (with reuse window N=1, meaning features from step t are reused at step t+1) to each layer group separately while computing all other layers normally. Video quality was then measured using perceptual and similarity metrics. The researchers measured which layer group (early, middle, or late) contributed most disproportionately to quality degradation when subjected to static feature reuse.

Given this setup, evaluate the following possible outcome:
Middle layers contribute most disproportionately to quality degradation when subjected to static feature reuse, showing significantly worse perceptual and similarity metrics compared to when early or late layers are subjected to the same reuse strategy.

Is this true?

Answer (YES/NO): NO